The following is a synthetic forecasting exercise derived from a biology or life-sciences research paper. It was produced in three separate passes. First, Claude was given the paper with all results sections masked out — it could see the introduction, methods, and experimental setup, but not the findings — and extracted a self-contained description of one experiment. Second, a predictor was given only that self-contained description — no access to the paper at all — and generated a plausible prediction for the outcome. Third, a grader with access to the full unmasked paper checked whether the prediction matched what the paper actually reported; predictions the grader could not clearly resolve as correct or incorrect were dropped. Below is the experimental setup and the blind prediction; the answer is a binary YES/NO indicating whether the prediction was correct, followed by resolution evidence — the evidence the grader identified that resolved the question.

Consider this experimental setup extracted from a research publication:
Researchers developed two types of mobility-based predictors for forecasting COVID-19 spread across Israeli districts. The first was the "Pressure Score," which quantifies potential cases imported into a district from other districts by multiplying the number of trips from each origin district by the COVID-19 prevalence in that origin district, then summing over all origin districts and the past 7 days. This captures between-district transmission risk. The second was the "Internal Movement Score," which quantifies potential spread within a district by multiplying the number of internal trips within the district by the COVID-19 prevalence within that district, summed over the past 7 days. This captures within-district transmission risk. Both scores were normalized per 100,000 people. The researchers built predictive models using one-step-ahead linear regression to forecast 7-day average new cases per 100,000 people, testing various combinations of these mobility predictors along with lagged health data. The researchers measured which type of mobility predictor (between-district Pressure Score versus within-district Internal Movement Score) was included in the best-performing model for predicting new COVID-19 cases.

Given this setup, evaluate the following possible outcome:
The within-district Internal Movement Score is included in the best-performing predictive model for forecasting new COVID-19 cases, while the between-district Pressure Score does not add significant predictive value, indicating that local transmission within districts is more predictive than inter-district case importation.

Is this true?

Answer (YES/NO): YES